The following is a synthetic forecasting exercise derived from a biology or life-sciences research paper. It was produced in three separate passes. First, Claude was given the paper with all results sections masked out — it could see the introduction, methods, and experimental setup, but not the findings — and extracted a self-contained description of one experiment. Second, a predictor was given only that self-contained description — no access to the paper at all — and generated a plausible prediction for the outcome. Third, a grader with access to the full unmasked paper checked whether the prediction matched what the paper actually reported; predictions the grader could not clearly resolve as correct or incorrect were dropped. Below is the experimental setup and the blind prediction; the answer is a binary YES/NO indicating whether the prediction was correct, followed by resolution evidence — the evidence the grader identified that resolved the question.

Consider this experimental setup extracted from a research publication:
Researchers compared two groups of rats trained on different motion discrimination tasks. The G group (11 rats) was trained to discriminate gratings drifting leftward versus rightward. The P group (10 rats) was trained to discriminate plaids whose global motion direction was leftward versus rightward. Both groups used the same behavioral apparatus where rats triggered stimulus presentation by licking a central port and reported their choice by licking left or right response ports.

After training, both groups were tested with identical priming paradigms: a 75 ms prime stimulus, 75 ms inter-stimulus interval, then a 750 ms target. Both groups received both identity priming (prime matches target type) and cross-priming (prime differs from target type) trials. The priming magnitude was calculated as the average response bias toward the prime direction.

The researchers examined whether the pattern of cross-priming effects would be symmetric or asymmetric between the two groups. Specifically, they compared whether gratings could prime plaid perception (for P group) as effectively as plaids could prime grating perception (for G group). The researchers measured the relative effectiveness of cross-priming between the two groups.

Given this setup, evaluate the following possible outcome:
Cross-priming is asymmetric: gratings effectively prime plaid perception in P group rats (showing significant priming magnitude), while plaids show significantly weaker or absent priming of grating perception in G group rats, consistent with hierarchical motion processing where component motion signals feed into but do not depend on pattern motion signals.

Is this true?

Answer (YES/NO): YES